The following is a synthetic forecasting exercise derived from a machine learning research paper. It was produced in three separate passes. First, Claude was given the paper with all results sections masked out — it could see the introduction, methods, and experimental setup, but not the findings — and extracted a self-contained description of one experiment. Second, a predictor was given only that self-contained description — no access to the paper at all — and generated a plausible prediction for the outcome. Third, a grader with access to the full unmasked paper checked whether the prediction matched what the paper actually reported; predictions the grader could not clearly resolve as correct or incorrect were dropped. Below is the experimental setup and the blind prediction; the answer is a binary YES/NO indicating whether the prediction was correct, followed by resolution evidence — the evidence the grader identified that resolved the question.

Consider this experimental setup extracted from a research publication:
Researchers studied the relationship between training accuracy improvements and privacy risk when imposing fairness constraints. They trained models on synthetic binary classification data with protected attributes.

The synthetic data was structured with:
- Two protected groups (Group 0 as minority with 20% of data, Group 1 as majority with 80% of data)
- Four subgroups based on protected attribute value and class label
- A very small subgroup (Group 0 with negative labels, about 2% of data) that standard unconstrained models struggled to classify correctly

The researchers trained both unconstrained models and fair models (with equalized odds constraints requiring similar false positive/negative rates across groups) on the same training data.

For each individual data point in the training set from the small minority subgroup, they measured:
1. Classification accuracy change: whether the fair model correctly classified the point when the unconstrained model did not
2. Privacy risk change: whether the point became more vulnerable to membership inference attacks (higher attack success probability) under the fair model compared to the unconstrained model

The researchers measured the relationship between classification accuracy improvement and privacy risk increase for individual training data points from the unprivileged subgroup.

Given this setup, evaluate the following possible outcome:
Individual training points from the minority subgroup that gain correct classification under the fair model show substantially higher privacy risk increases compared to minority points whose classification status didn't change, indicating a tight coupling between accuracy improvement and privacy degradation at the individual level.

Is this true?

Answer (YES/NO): YES